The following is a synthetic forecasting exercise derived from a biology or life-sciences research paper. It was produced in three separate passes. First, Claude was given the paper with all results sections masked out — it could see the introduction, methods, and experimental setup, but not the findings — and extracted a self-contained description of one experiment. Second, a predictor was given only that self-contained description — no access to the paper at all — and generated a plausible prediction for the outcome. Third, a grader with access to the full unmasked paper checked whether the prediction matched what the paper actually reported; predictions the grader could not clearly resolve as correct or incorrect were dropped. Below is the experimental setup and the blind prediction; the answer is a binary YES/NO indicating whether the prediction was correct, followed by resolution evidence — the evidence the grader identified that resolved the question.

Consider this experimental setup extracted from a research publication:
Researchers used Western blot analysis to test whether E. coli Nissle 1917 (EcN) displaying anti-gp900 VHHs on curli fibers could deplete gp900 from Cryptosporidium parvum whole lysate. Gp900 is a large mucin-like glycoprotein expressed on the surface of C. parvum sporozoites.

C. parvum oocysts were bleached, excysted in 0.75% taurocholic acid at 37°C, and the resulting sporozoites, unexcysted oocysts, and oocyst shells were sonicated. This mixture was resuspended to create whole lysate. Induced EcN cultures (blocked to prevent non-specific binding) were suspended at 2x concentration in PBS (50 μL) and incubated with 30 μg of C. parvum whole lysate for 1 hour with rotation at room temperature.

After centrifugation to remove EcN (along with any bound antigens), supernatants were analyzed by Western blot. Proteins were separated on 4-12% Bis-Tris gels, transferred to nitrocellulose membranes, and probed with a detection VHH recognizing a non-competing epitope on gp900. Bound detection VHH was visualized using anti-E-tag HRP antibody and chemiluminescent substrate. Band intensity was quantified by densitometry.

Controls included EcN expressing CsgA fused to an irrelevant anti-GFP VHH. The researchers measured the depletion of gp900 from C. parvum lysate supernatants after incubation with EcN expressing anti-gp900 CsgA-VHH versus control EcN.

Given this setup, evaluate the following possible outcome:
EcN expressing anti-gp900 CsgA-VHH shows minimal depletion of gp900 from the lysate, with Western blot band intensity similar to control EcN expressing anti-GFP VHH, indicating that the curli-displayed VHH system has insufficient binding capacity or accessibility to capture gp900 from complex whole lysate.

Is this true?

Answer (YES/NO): NO